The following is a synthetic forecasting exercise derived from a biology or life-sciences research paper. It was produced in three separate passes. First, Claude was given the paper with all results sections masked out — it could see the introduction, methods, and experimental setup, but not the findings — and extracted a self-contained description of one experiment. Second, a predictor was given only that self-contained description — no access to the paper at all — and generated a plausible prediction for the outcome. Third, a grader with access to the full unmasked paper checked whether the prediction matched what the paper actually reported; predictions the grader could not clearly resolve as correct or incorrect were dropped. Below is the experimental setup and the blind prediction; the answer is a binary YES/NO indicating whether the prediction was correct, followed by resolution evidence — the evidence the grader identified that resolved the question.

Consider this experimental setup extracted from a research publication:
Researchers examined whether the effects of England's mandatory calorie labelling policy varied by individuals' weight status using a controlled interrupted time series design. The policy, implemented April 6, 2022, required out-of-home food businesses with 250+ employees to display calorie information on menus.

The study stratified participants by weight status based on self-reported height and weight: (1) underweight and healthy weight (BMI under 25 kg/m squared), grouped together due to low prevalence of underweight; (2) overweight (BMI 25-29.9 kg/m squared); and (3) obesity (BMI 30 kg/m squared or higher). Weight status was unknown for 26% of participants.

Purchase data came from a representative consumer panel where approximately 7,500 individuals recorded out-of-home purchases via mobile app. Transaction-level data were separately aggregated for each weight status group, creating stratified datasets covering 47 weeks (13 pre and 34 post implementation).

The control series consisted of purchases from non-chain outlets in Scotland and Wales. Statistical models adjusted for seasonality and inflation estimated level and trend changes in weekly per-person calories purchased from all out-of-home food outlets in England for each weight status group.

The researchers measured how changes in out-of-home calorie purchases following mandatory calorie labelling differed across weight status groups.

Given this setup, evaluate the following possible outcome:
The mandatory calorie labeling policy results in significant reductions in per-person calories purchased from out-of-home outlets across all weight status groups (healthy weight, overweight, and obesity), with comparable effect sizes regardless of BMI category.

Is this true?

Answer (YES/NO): NO